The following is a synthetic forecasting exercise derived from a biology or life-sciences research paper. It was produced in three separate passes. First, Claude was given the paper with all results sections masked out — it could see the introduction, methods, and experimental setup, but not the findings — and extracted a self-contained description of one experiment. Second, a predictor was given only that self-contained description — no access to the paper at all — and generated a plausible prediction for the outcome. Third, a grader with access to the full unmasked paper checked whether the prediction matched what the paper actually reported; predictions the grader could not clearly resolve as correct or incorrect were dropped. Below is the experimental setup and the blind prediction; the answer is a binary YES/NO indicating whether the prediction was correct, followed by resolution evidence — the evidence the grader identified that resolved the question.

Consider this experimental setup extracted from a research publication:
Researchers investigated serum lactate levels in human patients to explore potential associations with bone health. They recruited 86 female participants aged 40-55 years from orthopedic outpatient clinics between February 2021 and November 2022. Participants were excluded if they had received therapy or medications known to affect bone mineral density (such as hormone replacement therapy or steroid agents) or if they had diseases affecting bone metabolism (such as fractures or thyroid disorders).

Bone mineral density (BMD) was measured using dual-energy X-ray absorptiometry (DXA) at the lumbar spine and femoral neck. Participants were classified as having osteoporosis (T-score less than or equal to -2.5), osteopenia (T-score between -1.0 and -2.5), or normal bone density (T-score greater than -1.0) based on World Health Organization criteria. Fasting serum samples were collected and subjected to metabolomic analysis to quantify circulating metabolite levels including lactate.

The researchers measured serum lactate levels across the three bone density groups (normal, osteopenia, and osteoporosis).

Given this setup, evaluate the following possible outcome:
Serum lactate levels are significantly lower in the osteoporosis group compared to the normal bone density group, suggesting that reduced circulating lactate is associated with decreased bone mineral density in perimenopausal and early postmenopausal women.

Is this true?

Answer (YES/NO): YES